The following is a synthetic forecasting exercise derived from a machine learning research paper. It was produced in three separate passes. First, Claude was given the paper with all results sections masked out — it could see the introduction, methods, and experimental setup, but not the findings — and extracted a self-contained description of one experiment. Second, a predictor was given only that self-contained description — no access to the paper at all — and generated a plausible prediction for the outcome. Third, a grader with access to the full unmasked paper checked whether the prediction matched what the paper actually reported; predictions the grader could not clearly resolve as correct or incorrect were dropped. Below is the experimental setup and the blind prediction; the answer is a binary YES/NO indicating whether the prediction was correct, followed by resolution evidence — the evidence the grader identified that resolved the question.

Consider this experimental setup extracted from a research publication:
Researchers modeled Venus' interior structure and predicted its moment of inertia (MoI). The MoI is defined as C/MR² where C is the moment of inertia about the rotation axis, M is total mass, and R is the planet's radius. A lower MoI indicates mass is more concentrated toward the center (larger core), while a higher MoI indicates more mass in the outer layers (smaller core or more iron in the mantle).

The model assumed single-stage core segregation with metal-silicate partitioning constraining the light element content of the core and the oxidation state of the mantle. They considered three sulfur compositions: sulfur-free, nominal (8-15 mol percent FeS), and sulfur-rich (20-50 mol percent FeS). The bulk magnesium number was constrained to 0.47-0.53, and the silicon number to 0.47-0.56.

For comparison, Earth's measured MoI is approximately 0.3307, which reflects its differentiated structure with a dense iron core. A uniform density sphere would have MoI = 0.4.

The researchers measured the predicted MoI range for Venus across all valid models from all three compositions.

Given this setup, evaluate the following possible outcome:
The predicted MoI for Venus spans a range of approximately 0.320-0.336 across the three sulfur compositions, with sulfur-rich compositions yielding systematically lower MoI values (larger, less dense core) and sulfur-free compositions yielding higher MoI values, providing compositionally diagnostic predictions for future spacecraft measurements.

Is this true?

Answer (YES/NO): NO